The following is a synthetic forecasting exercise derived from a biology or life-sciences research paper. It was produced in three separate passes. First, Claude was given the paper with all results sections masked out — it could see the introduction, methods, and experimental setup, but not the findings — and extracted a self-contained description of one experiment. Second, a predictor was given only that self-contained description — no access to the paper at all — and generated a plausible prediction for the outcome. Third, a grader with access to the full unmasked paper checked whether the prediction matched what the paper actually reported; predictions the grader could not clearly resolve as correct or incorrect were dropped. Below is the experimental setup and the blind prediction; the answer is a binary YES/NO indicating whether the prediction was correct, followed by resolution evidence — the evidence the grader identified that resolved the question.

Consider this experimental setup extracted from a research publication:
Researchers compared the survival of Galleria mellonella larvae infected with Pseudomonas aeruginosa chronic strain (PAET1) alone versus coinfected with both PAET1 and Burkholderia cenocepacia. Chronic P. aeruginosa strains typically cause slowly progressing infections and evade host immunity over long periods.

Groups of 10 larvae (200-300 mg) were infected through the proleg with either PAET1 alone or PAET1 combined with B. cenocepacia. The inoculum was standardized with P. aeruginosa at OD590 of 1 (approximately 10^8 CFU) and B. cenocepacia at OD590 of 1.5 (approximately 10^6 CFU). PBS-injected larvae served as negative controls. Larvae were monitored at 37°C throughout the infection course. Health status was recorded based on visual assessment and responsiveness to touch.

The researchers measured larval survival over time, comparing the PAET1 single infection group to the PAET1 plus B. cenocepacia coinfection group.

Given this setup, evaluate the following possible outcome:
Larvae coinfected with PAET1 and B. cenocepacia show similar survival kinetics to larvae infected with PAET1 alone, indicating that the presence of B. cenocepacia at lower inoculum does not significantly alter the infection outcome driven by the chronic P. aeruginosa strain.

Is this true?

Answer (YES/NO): NO